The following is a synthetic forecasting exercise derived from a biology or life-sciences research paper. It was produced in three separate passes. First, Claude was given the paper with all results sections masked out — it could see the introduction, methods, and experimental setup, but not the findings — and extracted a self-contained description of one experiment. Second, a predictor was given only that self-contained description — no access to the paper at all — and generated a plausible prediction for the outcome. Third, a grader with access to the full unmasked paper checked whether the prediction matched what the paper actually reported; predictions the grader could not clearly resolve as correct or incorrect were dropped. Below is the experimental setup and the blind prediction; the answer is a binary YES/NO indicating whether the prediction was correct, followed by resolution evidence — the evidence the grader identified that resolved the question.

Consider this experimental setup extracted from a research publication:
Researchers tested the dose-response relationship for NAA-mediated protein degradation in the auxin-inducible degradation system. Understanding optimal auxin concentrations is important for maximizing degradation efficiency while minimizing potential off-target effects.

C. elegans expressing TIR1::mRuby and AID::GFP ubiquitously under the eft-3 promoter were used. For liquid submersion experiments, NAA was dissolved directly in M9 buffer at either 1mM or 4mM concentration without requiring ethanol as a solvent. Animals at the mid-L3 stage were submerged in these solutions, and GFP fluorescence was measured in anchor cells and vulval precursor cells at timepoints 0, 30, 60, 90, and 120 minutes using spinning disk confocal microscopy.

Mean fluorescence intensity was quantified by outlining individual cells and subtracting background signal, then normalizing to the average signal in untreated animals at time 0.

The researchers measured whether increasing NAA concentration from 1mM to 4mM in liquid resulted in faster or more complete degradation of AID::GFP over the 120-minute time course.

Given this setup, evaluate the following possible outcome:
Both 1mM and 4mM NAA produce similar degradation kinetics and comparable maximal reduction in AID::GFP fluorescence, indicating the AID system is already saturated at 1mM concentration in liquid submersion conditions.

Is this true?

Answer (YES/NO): YES